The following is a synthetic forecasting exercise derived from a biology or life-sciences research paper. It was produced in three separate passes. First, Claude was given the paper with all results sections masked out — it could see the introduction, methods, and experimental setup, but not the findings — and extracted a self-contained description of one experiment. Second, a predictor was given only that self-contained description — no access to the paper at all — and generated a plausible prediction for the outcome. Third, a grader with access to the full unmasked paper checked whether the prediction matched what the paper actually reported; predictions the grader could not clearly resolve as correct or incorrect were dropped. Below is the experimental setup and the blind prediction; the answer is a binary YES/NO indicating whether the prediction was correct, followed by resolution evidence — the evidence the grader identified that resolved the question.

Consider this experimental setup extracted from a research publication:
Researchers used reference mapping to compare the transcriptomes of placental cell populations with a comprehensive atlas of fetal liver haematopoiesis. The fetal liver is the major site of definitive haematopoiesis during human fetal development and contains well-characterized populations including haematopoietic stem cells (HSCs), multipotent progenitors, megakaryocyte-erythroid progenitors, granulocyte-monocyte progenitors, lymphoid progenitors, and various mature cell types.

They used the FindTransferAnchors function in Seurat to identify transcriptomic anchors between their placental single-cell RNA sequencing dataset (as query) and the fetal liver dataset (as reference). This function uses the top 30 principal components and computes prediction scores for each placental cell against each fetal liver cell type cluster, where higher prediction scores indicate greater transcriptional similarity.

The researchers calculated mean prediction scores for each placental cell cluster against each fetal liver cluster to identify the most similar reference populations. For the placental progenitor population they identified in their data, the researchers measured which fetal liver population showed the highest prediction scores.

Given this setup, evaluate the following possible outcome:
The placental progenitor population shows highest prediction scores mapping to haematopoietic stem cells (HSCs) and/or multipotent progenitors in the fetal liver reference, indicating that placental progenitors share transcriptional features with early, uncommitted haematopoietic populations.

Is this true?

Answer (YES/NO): YES